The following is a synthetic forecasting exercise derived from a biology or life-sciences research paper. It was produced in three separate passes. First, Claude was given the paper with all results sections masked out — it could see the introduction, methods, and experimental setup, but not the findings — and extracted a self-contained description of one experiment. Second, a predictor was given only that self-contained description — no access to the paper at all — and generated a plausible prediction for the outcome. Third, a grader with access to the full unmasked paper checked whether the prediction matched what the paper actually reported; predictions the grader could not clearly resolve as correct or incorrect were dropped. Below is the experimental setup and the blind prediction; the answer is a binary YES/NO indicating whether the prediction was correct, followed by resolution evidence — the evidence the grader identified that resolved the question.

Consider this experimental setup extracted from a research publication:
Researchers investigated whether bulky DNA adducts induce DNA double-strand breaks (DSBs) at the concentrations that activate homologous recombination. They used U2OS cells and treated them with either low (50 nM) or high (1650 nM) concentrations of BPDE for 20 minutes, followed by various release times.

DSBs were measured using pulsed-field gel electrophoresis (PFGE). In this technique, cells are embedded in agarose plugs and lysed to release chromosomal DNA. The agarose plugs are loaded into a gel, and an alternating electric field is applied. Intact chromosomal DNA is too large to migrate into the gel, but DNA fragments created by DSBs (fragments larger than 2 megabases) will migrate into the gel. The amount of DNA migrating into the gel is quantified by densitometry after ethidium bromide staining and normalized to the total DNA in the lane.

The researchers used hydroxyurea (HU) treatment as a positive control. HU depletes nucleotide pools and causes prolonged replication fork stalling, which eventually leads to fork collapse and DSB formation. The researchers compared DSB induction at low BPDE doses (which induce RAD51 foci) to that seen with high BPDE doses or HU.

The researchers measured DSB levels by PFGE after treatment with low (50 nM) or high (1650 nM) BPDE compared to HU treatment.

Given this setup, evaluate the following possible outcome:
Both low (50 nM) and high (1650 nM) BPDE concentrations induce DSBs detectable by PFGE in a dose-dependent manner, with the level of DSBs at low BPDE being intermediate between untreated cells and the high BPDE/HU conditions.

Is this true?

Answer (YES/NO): NO